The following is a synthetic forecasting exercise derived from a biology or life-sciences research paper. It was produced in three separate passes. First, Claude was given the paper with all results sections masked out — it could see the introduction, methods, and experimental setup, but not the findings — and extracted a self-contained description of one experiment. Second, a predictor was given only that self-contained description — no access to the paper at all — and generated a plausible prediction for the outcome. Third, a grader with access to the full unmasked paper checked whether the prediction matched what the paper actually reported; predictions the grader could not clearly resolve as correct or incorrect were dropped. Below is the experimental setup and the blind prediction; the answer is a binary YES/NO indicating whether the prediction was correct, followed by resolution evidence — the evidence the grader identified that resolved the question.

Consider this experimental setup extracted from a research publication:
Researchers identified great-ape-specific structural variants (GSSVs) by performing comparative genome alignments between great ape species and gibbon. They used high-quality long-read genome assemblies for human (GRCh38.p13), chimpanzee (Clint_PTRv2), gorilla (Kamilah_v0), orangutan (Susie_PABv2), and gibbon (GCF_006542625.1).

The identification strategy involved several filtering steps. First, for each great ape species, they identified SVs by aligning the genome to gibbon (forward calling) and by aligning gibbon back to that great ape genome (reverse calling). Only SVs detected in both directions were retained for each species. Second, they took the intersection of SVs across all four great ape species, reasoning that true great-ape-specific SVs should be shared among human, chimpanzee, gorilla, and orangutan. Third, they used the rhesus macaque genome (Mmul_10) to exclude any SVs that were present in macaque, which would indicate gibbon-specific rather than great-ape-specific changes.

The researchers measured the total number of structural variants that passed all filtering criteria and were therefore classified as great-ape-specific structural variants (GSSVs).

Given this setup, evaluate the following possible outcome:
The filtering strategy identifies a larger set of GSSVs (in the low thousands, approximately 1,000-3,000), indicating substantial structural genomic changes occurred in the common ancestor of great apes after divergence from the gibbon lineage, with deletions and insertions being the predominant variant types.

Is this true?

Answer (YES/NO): NO